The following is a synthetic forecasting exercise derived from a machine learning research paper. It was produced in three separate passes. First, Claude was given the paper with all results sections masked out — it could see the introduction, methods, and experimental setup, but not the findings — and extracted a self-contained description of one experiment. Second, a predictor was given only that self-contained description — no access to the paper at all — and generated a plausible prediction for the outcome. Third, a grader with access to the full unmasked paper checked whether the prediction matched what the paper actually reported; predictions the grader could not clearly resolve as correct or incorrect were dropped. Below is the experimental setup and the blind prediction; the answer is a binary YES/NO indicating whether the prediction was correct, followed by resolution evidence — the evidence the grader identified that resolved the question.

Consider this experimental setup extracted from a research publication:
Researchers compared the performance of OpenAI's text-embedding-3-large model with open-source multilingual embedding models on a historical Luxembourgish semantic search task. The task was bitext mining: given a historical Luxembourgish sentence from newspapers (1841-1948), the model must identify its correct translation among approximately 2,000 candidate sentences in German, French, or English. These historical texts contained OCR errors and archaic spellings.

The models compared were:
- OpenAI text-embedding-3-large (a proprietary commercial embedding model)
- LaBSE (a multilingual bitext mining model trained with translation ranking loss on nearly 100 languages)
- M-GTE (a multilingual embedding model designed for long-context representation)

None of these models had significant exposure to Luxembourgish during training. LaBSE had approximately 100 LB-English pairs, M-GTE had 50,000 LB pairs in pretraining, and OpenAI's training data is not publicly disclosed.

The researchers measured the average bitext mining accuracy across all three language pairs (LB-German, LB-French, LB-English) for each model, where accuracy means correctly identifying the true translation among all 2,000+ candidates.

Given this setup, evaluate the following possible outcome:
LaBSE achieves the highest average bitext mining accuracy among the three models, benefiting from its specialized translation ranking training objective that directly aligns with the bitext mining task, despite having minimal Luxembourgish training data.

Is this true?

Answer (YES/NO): YES